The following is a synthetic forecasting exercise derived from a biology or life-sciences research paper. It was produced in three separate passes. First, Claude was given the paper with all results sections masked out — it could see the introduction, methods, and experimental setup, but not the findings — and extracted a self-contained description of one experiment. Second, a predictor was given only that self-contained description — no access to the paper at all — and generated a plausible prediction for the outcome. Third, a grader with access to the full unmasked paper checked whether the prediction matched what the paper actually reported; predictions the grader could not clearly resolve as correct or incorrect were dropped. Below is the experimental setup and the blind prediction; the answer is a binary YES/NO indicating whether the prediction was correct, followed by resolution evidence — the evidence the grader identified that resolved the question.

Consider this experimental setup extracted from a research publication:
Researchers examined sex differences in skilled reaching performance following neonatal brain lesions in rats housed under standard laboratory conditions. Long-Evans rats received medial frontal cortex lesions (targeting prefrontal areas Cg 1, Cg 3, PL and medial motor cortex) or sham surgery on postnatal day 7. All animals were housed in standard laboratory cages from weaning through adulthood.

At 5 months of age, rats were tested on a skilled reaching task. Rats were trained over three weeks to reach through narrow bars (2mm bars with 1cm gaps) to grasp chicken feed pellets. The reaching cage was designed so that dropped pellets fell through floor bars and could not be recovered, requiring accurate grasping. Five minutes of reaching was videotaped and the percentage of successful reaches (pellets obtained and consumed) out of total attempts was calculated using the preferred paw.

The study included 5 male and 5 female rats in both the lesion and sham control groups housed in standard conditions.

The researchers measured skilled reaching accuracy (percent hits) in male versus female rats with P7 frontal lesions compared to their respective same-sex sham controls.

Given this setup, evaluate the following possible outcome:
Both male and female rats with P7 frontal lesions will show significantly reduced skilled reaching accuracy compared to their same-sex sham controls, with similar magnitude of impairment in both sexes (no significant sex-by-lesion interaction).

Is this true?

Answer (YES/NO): NO